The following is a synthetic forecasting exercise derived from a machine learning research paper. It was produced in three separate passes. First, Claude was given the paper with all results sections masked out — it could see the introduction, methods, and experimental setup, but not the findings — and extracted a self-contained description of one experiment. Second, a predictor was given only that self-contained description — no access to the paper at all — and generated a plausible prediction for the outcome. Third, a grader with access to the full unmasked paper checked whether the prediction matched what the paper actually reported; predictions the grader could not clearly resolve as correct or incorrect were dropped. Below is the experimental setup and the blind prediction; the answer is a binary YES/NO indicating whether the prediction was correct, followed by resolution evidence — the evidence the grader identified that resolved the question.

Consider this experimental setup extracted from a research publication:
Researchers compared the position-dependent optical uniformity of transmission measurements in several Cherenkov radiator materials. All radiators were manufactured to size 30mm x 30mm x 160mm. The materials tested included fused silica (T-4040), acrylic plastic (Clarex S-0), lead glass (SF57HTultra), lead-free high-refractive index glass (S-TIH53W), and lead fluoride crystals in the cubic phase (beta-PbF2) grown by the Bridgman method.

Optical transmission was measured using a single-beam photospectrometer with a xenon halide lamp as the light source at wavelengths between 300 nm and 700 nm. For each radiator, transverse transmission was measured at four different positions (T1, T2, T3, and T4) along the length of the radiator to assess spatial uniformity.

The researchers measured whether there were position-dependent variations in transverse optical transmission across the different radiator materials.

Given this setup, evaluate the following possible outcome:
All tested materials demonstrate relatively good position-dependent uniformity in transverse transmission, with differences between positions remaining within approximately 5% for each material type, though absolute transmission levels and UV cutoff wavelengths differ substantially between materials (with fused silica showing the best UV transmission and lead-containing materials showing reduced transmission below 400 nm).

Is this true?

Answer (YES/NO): NO